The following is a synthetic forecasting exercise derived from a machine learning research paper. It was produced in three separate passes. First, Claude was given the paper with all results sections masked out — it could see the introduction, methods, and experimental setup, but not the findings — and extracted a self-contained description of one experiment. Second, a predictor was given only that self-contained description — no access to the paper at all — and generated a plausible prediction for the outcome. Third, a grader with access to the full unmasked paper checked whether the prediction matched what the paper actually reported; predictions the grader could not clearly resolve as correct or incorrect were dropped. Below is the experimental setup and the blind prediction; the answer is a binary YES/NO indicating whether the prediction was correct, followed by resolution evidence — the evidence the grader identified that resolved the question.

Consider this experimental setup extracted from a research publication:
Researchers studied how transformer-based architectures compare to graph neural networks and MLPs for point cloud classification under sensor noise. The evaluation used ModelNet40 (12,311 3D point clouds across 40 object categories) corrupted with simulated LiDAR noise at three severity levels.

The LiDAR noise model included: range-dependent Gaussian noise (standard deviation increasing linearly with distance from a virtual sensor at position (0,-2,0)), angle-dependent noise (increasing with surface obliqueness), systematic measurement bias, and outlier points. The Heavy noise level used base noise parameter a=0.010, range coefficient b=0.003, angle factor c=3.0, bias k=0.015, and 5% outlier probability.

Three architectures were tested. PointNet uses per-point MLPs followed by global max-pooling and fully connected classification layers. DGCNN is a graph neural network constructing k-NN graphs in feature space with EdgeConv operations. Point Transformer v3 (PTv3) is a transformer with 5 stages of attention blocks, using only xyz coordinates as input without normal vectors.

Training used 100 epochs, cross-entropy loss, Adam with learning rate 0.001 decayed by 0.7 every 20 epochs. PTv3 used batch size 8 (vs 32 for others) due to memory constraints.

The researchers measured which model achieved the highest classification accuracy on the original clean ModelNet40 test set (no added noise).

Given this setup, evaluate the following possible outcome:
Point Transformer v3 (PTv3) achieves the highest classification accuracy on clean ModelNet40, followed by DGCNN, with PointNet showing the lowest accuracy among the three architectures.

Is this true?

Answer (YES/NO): NO